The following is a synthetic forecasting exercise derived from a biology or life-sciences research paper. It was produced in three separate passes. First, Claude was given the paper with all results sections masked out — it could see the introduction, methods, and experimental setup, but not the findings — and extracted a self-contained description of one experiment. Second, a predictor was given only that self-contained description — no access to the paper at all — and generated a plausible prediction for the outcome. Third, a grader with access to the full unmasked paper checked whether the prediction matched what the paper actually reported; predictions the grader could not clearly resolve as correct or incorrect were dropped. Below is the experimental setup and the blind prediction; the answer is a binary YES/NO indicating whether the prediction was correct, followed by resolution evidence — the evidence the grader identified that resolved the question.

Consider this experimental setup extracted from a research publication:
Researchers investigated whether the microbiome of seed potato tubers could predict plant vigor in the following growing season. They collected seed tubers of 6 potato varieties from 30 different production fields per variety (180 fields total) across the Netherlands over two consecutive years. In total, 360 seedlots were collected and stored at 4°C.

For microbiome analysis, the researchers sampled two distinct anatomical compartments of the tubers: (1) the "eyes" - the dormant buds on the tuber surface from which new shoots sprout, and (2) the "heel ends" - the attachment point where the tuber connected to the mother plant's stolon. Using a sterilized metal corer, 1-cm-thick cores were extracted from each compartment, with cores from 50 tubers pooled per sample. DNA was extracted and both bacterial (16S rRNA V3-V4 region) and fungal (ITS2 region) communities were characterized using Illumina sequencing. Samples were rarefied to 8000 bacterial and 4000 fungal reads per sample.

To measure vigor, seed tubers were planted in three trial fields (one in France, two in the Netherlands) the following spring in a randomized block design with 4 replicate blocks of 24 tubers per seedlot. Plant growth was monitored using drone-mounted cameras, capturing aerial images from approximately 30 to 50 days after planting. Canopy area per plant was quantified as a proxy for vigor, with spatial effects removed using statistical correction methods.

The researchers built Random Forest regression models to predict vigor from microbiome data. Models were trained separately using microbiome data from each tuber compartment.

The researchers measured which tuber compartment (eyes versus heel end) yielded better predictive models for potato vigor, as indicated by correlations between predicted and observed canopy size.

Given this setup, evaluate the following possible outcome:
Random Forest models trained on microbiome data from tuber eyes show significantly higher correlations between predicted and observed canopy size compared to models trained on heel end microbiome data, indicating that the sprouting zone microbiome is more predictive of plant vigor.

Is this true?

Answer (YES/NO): NO